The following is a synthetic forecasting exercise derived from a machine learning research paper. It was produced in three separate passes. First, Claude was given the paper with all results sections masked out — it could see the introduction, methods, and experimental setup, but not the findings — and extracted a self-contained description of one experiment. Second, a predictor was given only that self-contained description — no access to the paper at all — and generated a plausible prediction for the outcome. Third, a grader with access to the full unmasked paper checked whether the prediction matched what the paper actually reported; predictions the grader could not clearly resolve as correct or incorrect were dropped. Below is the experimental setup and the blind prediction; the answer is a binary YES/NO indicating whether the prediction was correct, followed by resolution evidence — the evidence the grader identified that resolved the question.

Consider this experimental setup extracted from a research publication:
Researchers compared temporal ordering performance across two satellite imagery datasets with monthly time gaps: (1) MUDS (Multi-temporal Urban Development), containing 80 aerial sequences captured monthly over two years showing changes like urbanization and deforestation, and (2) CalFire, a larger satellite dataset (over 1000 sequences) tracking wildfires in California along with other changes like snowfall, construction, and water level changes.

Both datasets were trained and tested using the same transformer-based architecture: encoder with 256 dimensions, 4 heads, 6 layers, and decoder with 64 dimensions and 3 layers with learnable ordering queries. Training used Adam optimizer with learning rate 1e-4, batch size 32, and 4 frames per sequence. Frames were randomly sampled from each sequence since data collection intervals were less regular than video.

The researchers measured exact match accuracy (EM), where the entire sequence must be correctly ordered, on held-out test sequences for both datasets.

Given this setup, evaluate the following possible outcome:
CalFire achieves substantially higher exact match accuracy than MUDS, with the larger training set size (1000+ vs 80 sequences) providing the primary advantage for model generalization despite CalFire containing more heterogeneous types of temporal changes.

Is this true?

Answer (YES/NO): YES